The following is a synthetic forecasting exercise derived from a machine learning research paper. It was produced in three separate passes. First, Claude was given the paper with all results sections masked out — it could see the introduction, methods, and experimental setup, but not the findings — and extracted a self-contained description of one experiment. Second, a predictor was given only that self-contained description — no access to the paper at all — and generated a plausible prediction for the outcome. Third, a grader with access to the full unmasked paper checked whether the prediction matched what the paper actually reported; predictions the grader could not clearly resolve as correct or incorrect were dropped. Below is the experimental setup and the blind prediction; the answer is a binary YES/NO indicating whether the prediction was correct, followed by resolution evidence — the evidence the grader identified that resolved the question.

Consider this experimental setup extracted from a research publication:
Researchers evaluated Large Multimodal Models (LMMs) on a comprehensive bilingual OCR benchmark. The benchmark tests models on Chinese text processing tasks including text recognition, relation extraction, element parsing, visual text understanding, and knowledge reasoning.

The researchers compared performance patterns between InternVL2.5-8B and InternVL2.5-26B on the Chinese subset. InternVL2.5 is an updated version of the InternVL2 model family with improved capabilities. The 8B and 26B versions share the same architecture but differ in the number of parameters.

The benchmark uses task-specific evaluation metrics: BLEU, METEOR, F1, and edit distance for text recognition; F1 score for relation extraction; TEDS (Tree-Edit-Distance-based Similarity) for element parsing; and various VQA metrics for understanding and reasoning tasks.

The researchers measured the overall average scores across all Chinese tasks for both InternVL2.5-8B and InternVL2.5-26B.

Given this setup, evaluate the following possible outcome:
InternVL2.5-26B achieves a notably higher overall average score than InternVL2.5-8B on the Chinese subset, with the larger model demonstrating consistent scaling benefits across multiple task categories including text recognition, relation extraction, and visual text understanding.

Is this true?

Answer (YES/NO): NO